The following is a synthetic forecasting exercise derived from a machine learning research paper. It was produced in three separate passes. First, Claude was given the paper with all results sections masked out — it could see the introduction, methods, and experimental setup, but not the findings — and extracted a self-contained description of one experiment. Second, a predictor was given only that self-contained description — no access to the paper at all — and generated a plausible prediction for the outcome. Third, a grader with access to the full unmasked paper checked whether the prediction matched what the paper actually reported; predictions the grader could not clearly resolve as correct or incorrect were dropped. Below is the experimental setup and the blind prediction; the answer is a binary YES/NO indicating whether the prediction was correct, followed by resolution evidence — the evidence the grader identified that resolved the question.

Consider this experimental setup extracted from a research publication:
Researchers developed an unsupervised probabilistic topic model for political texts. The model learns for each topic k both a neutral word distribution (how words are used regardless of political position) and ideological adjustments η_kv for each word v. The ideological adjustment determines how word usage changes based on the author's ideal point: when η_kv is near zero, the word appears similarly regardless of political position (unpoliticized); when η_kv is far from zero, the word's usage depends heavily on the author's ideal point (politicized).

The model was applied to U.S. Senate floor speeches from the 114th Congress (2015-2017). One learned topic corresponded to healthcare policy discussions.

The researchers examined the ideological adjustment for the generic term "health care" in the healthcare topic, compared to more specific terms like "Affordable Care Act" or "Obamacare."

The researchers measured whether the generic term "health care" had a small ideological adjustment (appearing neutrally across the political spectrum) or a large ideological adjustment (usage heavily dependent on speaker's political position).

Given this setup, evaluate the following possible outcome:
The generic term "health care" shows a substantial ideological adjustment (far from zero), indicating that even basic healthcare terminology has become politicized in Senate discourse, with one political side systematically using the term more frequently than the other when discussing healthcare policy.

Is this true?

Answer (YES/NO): NO